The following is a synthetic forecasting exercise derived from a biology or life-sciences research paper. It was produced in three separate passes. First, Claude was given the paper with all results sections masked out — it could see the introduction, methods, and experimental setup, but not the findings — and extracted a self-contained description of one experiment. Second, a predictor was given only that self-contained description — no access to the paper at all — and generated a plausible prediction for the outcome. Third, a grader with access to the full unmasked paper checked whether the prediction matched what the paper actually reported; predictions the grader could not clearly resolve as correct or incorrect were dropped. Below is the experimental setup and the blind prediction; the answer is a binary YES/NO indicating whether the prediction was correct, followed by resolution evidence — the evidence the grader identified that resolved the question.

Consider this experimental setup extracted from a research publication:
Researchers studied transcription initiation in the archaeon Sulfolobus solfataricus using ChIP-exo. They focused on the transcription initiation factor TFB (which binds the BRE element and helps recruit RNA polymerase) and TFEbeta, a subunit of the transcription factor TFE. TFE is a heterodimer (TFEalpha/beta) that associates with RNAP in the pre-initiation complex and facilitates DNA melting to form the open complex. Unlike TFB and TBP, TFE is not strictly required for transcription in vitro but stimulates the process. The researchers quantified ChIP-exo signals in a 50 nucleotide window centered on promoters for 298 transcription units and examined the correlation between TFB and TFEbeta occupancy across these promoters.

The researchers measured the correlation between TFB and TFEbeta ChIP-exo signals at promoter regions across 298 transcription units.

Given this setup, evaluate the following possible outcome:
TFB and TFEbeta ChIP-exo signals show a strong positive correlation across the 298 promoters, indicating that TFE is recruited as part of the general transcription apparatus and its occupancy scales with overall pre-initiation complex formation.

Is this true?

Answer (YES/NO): YES